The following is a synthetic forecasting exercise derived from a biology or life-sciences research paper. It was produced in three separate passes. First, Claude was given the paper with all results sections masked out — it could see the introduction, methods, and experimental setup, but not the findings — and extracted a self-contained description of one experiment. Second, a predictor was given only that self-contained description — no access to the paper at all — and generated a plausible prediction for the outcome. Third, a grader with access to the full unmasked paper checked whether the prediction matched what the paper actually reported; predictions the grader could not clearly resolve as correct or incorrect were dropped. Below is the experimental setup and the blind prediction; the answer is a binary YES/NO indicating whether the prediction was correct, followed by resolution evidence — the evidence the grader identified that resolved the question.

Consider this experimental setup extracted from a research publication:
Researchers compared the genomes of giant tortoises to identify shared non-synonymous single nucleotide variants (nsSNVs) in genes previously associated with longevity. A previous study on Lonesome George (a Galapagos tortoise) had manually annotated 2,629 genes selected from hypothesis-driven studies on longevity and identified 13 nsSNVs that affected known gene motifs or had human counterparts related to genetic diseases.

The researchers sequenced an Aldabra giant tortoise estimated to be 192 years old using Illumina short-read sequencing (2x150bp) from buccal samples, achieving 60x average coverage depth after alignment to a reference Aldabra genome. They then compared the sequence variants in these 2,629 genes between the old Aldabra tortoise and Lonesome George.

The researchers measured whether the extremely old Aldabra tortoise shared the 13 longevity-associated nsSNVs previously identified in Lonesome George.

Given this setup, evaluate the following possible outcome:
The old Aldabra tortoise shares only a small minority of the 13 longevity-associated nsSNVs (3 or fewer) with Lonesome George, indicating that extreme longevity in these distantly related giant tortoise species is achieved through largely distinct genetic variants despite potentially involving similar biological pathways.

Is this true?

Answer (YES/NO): NO